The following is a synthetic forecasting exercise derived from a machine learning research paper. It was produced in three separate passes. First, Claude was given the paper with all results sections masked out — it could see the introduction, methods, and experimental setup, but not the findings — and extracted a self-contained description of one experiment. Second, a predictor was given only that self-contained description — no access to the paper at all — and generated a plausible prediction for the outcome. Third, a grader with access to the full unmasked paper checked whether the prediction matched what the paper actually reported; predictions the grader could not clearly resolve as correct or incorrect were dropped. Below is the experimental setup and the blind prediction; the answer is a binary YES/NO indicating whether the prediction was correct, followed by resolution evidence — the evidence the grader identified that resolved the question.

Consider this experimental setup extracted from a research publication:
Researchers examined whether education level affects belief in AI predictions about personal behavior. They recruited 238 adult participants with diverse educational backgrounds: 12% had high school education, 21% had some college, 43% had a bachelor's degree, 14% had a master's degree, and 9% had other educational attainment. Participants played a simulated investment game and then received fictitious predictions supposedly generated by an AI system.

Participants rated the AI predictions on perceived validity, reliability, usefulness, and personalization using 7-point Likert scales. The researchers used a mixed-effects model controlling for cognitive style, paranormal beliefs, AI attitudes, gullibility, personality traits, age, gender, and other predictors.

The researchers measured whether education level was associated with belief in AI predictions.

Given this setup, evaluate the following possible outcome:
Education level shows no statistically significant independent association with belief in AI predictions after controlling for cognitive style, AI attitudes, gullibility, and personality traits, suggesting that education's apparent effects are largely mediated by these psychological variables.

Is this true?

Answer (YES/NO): NO